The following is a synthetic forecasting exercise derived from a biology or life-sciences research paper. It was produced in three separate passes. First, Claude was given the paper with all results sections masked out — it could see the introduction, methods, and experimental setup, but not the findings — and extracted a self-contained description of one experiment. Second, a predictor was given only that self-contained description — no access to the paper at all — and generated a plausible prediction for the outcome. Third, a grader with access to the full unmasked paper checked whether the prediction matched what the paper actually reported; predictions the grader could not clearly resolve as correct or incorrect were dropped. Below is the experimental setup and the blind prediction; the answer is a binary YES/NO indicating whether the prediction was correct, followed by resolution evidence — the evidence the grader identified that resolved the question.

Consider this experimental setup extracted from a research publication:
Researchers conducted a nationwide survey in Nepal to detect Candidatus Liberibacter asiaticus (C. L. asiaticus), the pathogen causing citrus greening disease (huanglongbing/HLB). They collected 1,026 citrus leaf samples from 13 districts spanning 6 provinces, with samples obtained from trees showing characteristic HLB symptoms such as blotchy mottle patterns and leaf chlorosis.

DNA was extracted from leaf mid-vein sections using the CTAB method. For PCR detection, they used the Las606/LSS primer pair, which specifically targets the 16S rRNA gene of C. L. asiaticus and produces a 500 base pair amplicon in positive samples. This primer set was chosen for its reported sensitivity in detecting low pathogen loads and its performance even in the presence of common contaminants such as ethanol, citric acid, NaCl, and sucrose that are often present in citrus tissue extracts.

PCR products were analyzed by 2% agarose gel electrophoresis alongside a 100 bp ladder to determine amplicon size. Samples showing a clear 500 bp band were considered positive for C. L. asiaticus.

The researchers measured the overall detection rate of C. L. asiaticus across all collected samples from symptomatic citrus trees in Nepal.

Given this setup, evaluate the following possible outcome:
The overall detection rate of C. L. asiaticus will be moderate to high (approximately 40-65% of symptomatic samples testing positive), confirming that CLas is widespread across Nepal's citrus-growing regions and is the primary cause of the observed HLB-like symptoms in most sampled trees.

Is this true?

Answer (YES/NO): NO